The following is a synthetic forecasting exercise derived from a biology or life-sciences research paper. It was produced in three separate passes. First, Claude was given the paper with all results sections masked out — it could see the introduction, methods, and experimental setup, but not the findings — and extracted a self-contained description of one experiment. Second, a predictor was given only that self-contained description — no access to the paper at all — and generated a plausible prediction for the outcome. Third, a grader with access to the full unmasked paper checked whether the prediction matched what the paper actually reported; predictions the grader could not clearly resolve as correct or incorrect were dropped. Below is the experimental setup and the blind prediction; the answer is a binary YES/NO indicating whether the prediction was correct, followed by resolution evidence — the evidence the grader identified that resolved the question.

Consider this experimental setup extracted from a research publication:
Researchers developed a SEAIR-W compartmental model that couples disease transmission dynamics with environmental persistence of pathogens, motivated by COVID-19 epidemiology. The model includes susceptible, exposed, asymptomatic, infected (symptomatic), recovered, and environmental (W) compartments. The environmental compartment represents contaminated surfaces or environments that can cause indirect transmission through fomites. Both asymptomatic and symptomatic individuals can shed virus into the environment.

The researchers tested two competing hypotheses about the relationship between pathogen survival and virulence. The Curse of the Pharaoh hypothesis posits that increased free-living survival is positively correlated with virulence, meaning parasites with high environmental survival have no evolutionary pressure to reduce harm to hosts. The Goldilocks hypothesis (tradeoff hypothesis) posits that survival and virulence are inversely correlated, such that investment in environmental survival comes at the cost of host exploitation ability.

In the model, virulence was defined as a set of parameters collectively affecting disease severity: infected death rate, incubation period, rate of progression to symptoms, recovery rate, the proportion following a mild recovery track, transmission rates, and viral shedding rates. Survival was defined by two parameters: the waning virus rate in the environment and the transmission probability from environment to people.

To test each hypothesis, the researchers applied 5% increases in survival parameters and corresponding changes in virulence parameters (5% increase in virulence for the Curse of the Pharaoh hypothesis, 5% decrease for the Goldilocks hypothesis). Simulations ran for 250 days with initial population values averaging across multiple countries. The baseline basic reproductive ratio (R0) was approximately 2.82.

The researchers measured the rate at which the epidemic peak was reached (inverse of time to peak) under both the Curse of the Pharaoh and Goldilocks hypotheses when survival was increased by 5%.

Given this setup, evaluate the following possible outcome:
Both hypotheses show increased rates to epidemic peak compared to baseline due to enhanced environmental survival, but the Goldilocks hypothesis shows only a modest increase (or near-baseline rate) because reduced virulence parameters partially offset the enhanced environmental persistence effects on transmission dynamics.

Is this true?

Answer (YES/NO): NO